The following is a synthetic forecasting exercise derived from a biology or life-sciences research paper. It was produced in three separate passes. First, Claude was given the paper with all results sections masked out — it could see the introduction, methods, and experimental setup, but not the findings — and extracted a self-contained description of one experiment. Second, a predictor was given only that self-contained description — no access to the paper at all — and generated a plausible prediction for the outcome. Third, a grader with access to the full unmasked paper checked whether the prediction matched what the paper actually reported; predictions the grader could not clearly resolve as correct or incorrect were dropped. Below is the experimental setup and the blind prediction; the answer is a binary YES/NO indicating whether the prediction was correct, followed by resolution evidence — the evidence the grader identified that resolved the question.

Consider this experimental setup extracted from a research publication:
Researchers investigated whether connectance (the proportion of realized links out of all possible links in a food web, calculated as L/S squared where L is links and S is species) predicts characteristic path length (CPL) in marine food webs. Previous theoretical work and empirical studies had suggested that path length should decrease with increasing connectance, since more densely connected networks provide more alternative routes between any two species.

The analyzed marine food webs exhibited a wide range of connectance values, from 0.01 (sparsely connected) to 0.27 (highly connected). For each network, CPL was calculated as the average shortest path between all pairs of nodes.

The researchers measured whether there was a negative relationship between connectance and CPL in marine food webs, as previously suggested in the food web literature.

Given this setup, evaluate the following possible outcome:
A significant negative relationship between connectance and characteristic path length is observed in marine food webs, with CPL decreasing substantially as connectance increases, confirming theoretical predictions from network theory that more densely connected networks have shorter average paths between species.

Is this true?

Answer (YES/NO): NO